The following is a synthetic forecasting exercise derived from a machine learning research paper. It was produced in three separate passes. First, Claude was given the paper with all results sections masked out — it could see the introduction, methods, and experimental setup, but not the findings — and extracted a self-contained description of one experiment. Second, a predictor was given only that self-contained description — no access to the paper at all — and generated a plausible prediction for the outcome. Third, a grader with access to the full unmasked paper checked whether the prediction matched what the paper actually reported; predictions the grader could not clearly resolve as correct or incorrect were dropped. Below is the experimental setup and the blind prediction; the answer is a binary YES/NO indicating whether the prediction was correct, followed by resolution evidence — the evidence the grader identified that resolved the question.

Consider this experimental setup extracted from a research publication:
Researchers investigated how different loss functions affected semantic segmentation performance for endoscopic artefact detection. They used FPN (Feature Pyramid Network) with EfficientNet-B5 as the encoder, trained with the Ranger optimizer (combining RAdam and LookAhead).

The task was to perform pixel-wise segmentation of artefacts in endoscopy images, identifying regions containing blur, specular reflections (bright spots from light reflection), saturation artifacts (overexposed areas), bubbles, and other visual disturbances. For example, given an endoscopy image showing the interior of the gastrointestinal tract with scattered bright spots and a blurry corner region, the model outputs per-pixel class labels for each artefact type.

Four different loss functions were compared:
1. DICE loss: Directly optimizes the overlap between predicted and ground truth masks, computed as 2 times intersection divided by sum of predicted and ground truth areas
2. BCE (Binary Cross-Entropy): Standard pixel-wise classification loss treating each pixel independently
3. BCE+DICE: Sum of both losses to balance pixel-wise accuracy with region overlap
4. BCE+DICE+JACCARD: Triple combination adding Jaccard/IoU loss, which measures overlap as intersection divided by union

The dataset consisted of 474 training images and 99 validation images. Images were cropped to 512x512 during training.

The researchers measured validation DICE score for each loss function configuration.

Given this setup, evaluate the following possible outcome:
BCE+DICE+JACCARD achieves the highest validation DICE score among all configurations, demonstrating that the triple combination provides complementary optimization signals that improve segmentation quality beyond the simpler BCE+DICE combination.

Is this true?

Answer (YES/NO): YES